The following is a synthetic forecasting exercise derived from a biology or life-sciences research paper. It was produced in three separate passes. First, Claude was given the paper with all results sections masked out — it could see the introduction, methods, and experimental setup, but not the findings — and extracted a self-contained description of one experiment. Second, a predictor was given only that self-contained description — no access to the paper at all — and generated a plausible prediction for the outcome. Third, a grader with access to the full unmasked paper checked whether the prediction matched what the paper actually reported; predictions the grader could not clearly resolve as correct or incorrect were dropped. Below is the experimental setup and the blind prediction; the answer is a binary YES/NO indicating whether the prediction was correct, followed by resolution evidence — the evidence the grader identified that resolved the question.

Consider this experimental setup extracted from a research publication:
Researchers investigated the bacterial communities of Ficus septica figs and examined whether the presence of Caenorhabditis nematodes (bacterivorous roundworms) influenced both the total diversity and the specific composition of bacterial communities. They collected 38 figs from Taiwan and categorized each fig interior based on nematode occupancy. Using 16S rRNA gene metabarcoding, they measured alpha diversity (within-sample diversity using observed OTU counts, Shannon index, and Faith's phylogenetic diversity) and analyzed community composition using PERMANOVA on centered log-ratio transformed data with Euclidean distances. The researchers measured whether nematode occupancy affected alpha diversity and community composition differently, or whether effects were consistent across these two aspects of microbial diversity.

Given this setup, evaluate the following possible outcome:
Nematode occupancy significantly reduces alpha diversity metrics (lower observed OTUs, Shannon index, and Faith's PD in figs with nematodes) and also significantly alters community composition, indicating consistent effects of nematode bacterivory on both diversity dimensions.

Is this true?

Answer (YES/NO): NO